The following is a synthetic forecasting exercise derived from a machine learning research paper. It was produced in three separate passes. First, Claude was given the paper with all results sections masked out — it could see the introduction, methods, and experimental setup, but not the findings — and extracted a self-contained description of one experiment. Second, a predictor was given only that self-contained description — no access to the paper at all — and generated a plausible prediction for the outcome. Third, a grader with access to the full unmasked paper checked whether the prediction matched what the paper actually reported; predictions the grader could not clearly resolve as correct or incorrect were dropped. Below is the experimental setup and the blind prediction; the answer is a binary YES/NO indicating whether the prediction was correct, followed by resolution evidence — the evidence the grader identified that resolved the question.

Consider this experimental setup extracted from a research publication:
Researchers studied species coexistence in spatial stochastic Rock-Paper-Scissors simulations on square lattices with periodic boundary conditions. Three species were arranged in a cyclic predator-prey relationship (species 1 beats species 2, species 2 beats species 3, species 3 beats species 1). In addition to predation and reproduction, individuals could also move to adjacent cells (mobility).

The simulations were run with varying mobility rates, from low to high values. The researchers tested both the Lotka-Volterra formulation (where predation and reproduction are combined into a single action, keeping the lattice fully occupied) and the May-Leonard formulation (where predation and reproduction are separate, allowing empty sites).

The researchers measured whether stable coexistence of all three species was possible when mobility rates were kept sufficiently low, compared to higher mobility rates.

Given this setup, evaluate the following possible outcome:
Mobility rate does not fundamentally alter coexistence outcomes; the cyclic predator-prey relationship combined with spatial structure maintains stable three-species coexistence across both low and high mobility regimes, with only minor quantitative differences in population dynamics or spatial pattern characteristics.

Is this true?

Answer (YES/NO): NO